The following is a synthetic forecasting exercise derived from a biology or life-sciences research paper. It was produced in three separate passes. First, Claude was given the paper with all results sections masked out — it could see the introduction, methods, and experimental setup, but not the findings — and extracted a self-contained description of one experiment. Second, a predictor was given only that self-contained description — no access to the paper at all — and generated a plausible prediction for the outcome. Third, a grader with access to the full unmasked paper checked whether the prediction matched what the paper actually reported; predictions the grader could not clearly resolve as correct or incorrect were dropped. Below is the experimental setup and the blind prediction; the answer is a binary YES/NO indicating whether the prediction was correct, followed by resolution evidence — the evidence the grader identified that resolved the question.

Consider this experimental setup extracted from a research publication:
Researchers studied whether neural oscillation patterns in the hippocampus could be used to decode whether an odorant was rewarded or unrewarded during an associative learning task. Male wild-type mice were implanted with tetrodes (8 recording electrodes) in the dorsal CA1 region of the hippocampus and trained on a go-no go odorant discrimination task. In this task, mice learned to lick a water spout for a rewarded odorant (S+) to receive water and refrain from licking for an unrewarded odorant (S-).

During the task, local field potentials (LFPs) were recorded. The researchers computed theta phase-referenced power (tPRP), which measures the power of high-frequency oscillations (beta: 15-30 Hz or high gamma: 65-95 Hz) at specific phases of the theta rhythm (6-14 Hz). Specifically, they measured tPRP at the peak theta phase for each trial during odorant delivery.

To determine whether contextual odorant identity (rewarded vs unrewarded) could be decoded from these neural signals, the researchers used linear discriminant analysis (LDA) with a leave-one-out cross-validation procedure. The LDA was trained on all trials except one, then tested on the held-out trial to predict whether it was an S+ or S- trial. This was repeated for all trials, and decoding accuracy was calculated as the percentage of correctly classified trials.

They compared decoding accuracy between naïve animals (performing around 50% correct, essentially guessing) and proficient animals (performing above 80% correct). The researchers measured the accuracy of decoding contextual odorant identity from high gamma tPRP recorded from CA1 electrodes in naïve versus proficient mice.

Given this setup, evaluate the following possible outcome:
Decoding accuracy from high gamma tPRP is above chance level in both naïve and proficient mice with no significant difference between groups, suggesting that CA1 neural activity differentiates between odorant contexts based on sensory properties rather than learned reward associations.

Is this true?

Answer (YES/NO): NO